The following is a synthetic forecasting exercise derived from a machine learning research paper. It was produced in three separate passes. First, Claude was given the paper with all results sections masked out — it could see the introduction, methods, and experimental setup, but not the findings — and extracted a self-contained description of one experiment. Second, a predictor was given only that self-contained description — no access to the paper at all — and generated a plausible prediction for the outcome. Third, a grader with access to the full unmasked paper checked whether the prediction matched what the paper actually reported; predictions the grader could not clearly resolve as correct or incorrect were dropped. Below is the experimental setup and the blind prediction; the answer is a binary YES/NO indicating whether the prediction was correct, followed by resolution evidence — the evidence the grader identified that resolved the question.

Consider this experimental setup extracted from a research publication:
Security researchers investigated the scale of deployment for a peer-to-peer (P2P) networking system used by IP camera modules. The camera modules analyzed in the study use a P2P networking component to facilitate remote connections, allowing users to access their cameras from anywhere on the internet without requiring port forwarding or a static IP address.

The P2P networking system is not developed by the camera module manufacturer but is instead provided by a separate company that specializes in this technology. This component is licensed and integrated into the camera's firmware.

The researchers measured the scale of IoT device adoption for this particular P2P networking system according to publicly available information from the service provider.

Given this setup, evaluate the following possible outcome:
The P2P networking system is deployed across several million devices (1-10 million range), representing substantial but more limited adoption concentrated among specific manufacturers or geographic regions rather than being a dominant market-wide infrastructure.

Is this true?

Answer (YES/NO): NO